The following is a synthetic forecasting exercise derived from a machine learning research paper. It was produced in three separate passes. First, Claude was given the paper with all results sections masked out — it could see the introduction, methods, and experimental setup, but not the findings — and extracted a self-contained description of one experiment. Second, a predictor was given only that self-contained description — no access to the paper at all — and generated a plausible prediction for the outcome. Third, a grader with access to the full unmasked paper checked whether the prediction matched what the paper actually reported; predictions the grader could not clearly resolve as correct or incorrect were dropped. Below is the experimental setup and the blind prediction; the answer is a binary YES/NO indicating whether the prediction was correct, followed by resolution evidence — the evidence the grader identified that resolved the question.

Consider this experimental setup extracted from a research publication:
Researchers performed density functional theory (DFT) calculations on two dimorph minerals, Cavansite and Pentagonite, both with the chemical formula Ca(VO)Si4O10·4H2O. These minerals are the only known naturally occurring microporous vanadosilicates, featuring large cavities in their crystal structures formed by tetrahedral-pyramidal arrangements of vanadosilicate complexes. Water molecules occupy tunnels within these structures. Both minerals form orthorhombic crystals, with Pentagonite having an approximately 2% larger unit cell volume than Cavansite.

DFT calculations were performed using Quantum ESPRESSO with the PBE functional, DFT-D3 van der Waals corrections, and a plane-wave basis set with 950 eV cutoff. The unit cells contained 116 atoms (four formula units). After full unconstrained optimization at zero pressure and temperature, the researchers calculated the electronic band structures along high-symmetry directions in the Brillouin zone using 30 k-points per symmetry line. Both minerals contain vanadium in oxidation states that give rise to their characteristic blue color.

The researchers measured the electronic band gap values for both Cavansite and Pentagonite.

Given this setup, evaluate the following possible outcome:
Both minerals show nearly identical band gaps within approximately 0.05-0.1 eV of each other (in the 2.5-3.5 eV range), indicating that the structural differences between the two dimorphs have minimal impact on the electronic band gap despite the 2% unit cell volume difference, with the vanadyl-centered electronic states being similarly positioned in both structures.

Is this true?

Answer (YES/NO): NO